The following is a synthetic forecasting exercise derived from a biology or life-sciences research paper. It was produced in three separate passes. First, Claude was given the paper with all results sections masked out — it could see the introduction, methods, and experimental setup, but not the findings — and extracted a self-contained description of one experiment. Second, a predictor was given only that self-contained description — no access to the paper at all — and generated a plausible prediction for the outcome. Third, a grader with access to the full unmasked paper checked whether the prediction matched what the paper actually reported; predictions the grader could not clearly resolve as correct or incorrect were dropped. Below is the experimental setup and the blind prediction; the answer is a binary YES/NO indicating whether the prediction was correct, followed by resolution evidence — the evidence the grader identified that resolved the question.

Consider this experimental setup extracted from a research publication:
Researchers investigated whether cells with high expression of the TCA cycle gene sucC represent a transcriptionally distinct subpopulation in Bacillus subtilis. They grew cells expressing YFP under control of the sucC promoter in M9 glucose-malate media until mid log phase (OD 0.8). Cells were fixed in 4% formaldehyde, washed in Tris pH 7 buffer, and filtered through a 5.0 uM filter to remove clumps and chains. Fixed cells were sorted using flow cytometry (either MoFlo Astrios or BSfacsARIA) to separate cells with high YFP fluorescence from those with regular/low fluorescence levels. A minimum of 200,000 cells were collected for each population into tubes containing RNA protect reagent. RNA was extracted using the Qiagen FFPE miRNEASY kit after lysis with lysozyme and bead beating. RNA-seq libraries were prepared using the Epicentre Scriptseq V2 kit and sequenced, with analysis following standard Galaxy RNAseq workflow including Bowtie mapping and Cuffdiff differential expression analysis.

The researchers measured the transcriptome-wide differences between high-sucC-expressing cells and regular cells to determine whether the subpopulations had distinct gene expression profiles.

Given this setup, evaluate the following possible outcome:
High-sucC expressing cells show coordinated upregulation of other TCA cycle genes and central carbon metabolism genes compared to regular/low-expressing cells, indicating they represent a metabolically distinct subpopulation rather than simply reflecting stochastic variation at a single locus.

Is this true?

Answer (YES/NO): NO